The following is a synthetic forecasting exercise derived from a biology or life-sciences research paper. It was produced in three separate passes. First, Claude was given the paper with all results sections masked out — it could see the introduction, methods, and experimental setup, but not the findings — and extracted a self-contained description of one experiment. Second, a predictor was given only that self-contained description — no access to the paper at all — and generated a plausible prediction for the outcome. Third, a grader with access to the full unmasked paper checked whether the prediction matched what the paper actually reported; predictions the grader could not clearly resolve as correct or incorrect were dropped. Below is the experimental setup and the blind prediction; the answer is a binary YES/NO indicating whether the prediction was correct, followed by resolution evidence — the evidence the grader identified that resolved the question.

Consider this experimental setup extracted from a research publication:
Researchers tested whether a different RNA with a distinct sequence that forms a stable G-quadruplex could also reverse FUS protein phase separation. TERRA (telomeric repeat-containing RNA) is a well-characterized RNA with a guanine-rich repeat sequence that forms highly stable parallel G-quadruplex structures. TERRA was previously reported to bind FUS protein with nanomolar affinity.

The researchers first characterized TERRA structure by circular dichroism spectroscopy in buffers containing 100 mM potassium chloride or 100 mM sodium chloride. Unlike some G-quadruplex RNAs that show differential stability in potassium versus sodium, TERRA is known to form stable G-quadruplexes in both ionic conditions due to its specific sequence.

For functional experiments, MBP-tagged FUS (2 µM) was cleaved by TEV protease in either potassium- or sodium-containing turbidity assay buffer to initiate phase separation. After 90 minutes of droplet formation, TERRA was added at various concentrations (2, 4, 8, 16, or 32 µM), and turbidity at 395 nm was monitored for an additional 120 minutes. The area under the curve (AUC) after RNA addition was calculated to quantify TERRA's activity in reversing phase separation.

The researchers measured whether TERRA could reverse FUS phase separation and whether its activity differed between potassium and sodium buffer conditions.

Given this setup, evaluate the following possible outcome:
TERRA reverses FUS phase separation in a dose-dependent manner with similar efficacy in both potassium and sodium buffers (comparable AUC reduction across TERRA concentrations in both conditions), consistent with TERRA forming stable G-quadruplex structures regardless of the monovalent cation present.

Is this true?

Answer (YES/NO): YES